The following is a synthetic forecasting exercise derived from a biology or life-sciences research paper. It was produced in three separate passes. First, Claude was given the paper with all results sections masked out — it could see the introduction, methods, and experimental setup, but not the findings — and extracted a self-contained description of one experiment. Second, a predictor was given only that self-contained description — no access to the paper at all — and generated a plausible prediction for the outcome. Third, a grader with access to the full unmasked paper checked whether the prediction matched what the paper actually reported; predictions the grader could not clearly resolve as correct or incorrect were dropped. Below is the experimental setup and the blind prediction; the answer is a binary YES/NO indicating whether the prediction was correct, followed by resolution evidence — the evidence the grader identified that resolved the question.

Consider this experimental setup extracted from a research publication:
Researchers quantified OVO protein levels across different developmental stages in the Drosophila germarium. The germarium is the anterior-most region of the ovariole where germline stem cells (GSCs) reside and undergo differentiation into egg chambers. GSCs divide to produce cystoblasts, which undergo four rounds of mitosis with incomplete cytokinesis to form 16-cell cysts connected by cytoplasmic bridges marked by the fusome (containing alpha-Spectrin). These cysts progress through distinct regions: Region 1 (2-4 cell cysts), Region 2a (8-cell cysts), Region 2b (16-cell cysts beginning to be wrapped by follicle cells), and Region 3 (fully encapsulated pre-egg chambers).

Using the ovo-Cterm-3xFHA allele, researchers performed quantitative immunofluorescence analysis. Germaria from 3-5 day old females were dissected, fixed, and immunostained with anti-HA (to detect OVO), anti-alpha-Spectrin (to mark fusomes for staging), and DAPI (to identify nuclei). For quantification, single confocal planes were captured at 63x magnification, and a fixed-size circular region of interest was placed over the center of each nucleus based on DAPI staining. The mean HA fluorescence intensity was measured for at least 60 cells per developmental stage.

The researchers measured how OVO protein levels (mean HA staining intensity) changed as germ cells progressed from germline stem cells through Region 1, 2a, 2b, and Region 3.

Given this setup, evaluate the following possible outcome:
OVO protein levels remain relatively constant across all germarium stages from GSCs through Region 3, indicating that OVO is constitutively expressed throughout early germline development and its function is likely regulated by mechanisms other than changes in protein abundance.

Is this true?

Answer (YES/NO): YES